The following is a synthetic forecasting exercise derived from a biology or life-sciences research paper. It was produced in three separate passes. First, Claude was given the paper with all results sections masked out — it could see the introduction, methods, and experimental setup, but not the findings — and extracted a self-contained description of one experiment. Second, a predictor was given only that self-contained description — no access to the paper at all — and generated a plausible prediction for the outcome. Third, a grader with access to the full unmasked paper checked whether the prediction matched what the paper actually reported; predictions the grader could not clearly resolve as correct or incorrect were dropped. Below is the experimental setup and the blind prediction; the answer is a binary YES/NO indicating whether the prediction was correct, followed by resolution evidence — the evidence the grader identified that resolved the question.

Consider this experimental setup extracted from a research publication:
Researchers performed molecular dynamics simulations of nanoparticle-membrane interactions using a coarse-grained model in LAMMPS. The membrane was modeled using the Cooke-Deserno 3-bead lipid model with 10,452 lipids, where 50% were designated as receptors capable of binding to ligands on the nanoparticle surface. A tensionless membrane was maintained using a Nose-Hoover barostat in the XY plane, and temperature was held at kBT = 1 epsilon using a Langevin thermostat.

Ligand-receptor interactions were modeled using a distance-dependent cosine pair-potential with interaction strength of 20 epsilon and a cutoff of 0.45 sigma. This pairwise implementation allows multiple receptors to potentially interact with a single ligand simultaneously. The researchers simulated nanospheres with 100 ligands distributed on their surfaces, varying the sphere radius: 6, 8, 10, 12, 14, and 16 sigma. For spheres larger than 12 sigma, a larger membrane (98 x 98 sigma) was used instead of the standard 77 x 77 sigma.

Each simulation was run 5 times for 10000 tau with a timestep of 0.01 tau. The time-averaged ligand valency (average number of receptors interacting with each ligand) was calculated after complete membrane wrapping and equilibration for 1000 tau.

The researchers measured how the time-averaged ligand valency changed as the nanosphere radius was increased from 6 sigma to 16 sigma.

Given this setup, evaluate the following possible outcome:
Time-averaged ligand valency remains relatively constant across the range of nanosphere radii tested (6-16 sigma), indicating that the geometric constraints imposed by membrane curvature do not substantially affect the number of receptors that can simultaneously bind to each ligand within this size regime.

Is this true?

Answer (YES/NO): NO